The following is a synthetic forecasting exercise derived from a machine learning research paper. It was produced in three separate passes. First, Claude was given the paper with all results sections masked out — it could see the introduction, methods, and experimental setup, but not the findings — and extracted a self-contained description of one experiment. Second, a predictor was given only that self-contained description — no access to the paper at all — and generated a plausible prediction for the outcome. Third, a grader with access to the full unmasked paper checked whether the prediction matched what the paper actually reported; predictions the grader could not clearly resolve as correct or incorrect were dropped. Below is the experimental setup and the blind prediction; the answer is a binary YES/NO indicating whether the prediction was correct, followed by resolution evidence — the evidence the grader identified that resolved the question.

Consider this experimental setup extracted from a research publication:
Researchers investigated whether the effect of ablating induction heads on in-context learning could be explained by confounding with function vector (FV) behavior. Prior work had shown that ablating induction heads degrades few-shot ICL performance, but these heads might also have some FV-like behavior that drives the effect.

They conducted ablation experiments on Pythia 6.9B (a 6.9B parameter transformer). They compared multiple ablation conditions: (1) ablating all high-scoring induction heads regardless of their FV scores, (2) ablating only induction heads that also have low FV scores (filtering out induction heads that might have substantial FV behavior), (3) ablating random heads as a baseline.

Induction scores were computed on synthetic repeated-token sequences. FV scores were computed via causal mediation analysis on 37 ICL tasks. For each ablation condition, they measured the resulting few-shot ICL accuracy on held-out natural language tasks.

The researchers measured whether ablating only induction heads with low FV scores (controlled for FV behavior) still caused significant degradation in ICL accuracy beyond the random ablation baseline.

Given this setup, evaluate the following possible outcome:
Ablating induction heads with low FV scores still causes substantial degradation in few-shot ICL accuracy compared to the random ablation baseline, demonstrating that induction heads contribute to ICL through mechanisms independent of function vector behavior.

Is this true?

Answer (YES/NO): NO